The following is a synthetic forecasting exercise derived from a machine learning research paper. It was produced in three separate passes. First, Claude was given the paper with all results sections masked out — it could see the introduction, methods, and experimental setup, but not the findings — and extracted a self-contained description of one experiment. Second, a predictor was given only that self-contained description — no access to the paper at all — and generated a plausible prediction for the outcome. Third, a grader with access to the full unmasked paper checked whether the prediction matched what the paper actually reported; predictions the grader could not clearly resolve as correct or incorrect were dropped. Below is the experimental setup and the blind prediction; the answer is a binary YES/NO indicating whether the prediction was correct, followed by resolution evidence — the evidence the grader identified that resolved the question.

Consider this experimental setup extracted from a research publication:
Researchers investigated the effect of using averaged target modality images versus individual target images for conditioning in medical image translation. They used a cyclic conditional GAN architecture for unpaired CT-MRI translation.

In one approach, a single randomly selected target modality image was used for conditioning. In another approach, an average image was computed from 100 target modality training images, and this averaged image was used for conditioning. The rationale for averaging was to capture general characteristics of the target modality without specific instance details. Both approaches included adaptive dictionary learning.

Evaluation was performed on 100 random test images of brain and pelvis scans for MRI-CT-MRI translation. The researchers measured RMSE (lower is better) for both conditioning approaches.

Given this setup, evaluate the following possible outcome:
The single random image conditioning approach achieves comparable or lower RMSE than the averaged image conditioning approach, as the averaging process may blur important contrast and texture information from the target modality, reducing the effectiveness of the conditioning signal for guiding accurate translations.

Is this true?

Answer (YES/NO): YES